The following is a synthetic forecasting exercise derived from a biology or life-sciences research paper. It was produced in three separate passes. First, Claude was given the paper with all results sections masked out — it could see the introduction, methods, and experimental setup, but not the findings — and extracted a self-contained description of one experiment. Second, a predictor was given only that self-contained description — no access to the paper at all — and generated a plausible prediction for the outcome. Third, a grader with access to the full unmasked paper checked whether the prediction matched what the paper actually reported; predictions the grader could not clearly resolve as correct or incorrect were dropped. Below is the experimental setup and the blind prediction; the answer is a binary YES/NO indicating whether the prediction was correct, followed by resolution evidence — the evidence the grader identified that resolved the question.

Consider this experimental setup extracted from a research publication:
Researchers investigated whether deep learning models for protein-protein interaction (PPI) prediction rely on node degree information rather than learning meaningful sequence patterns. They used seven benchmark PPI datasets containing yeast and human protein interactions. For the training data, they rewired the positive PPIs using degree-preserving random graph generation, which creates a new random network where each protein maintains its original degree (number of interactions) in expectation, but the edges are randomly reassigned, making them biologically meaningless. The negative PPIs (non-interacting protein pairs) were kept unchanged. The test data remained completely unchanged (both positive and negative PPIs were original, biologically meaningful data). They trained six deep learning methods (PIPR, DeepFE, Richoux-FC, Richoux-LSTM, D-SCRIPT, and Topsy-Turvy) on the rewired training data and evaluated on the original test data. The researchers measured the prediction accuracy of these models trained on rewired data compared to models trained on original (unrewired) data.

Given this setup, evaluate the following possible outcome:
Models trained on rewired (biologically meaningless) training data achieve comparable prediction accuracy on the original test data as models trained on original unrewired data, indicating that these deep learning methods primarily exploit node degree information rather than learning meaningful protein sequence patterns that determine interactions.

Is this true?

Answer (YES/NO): YES